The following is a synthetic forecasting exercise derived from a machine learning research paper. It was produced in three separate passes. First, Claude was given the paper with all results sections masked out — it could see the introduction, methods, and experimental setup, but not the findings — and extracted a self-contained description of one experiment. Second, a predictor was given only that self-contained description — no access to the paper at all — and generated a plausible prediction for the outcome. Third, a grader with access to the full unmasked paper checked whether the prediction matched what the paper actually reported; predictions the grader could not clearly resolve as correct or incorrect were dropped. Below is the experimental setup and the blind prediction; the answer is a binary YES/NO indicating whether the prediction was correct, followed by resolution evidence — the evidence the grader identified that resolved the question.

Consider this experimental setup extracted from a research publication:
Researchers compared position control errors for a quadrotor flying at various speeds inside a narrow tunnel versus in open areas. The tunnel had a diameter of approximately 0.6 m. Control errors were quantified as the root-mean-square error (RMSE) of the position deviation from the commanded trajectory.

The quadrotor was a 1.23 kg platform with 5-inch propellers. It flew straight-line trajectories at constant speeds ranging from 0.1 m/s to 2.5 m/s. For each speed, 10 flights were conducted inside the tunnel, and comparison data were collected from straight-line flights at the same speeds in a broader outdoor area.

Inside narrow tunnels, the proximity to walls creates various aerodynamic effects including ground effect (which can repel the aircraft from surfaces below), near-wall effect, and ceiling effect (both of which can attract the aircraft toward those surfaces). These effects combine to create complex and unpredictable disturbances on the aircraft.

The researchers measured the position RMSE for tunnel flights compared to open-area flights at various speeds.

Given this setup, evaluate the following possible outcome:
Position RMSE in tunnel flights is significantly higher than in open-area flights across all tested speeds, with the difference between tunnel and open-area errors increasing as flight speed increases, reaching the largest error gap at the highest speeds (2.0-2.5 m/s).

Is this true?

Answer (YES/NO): NO